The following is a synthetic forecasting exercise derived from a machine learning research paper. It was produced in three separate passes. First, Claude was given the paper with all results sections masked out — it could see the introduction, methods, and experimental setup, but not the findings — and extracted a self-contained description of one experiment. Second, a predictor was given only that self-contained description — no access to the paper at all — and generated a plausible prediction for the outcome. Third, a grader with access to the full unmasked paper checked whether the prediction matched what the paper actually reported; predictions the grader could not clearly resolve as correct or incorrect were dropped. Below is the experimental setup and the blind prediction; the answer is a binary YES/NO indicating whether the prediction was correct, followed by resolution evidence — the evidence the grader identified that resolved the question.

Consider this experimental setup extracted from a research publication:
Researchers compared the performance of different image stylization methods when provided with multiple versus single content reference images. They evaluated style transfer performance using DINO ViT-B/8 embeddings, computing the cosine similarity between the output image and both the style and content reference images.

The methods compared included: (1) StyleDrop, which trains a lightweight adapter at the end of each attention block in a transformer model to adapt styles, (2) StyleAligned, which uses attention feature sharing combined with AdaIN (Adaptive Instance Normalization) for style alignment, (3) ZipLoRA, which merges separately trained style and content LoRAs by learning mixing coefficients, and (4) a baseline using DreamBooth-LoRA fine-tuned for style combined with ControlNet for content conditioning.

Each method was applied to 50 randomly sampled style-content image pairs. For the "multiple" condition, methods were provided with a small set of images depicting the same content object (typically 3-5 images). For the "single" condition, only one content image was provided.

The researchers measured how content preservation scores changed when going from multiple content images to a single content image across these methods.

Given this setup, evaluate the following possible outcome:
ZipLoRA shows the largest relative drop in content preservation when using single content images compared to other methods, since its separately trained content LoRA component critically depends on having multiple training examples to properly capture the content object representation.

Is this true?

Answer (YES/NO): NO